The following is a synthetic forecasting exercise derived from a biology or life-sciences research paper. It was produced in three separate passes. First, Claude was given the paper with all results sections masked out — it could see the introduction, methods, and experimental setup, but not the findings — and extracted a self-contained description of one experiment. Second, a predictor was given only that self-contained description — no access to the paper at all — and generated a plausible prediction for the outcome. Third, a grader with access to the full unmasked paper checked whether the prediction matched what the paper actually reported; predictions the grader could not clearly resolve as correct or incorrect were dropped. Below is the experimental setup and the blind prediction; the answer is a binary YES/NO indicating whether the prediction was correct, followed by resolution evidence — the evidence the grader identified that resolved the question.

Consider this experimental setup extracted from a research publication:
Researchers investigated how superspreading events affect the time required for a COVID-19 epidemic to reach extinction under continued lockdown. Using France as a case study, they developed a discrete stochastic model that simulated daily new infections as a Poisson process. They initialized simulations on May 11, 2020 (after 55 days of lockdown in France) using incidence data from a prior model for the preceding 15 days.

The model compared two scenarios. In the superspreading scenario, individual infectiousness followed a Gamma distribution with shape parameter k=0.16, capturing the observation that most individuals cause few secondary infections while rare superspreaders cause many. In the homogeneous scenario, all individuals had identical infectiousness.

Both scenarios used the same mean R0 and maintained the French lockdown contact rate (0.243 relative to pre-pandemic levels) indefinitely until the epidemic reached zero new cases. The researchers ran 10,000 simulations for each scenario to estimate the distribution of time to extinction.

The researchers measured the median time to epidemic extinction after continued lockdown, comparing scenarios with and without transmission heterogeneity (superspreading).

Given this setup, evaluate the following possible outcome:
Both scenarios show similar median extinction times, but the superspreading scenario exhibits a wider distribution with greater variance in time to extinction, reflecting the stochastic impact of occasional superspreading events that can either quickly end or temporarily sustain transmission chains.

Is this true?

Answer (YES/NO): NO